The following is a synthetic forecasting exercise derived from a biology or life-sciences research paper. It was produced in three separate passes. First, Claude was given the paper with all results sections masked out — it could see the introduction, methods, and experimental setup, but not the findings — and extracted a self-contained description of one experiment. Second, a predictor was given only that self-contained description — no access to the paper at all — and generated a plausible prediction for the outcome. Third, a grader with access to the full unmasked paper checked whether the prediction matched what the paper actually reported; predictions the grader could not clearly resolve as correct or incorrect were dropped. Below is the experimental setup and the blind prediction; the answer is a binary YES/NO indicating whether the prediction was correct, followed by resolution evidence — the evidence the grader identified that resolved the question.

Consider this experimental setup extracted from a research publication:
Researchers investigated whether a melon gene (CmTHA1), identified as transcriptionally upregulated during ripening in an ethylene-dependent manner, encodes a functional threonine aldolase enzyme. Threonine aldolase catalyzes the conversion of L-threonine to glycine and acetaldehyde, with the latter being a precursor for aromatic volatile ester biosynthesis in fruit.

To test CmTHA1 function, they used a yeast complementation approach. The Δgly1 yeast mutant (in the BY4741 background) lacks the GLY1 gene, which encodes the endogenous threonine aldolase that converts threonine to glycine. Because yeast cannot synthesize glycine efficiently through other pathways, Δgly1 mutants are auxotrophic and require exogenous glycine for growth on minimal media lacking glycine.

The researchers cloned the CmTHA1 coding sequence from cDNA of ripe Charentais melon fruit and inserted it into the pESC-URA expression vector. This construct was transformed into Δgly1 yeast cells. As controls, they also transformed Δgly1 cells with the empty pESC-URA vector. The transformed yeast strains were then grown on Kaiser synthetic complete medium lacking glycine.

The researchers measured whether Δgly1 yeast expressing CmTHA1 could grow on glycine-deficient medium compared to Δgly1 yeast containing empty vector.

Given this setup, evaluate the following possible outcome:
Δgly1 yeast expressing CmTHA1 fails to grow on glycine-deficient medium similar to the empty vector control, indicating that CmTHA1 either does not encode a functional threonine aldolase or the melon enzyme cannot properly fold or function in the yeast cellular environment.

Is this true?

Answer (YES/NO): NO